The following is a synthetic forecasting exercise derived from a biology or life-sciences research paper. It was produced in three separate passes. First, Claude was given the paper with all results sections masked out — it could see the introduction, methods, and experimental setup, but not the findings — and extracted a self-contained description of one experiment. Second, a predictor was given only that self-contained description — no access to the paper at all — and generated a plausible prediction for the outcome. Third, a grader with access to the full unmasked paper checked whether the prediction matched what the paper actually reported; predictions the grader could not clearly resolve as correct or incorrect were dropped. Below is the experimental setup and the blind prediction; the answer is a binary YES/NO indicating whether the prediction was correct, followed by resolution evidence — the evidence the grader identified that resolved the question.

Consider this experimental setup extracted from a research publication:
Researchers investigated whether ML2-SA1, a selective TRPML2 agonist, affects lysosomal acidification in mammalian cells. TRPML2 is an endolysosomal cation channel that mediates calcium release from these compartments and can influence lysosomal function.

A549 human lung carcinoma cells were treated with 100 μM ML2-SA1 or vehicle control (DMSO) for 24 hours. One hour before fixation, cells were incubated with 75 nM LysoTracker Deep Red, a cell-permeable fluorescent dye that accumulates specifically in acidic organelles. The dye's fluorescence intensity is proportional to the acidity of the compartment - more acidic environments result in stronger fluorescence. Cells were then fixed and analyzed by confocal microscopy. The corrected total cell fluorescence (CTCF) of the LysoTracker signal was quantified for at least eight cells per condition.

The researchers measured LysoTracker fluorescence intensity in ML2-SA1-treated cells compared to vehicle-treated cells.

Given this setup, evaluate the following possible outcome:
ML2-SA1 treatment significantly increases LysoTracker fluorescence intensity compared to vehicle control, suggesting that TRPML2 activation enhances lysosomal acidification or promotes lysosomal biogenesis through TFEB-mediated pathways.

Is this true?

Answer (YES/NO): YES